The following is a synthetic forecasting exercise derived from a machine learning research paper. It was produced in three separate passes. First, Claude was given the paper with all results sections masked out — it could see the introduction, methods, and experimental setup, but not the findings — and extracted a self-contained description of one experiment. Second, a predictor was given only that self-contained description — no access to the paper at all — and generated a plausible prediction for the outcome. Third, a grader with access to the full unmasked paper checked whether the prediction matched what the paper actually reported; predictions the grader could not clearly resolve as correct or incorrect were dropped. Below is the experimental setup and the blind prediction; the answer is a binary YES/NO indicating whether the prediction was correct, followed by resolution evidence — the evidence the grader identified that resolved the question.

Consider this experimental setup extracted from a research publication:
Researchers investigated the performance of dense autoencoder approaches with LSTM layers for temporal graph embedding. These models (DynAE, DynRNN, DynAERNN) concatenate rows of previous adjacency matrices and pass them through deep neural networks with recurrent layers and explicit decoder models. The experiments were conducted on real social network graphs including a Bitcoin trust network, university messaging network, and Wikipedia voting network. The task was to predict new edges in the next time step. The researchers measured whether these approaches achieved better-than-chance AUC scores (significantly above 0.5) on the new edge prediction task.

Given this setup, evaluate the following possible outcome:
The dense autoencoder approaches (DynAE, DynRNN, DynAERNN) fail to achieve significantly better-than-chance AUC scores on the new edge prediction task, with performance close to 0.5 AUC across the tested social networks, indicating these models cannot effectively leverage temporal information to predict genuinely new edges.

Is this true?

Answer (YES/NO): NO